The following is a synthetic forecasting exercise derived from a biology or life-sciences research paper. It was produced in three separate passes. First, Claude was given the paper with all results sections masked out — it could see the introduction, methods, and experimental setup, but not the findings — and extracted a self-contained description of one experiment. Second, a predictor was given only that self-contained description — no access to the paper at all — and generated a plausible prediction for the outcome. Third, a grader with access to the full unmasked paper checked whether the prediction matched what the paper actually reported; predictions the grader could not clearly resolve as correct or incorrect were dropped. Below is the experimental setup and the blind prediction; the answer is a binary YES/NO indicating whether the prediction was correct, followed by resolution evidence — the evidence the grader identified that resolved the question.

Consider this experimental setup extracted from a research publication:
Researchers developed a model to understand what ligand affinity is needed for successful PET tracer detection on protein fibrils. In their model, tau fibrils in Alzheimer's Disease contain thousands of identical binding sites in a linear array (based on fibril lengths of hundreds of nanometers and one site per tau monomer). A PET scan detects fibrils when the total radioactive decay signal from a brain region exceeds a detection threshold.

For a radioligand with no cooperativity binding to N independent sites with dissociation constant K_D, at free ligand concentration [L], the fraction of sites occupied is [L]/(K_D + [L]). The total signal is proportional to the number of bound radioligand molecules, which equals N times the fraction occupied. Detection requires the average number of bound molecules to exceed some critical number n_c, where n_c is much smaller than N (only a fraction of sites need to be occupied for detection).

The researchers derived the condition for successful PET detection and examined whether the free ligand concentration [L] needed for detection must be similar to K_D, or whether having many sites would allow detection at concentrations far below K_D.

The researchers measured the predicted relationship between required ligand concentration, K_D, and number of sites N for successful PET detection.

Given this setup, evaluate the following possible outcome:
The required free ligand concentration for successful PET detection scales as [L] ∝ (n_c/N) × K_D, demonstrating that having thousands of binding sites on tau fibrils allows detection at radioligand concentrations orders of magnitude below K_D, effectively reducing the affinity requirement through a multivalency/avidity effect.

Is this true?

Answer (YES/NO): YES